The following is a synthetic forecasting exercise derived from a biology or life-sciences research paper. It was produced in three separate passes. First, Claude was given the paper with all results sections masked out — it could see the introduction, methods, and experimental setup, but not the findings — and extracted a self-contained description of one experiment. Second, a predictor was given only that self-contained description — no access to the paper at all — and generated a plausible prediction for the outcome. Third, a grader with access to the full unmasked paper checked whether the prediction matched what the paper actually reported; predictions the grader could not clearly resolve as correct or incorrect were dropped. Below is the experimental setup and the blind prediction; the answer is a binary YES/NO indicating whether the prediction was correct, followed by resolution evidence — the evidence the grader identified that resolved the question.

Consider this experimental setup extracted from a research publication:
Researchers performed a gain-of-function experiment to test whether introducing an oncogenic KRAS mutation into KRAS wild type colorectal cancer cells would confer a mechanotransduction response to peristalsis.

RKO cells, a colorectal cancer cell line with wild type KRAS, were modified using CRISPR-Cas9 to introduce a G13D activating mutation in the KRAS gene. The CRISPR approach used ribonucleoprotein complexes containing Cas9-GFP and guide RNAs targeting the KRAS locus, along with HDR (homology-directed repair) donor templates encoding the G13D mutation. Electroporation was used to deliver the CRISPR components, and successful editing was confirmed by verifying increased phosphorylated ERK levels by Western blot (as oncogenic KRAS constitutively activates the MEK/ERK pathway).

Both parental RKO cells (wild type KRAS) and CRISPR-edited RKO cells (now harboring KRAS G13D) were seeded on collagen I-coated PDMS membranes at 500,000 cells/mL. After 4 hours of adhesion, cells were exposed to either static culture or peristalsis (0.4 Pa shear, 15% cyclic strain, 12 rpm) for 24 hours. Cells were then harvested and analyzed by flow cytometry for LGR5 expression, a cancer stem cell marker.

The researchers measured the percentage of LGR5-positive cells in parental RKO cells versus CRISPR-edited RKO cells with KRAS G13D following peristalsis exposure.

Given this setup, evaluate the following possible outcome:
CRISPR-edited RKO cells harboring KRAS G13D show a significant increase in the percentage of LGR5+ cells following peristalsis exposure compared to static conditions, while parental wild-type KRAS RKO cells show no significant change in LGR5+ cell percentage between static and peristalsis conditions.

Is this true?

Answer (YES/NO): YES